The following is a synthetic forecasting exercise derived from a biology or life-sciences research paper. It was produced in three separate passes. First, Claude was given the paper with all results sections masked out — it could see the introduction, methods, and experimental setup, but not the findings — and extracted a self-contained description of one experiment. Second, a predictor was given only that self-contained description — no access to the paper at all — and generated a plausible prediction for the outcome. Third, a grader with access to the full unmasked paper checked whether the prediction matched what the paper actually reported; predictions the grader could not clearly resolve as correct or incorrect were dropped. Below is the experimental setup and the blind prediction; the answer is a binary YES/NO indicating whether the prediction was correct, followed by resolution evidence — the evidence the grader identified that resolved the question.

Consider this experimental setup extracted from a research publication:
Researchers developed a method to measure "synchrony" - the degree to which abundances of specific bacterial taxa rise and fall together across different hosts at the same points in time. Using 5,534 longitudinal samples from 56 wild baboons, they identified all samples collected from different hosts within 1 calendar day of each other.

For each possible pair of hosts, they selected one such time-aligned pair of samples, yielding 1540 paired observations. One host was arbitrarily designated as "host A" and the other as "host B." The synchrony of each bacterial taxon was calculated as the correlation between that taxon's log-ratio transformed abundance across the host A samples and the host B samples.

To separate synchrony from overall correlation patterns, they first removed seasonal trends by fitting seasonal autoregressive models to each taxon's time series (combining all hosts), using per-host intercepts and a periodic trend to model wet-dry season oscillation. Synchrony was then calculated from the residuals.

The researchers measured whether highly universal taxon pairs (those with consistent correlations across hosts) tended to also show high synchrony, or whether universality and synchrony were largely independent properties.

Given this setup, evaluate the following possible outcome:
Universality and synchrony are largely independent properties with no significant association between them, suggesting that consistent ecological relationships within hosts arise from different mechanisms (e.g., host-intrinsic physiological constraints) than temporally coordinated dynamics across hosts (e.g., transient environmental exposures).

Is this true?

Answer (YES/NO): NO